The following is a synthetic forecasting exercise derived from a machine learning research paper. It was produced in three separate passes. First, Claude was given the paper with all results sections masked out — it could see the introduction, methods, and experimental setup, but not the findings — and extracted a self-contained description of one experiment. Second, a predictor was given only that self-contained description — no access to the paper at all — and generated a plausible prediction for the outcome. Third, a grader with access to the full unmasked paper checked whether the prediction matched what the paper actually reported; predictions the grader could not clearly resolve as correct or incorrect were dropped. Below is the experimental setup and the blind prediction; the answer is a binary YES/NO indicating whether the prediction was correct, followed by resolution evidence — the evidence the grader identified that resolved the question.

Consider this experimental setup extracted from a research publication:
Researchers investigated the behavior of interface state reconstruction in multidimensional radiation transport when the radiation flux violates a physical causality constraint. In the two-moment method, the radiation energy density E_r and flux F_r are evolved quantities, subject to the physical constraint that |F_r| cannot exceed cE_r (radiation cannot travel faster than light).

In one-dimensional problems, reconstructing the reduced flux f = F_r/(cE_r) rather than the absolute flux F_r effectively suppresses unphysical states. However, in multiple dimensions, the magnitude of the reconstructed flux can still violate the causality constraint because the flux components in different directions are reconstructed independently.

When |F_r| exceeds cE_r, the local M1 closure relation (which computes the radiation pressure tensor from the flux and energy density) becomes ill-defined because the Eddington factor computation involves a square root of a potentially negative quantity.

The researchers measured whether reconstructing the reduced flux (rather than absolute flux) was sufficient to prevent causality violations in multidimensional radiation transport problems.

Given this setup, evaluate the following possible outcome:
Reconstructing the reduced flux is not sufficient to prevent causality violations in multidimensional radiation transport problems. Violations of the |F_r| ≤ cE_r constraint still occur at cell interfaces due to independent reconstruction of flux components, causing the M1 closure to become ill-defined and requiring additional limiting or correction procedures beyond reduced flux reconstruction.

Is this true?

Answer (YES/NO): YES